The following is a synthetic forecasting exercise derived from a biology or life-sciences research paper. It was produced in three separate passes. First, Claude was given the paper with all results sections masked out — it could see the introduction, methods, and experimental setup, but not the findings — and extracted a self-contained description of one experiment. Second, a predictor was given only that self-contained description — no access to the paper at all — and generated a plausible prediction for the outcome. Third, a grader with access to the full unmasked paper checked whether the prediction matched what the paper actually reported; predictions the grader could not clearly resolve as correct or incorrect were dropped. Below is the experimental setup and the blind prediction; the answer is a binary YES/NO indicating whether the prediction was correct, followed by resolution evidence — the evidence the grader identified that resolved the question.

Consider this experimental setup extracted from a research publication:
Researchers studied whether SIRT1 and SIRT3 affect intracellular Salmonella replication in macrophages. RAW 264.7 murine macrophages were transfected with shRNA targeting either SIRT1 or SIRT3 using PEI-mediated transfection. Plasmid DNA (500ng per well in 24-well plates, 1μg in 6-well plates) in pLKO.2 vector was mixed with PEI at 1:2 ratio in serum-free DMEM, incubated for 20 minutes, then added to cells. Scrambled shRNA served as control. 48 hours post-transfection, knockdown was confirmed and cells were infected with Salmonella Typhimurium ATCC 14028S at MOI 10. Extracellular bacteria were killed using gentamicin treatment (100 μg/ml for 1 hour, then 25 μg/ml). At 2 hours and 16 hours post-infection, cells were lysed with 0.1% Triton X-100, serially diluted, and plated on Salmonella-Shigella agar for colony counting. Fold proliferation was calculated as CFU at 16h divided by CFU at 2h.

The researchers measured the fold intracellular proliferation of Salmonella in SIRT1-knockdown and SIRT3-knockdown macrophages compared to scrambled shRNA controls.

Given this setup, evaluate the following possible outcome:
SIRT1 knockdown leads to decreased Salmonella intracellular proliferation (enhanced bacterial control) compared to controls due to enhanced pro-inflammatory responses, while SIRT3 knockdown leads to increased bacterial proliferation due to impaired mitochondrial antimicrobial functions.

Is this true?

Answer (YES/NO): NO